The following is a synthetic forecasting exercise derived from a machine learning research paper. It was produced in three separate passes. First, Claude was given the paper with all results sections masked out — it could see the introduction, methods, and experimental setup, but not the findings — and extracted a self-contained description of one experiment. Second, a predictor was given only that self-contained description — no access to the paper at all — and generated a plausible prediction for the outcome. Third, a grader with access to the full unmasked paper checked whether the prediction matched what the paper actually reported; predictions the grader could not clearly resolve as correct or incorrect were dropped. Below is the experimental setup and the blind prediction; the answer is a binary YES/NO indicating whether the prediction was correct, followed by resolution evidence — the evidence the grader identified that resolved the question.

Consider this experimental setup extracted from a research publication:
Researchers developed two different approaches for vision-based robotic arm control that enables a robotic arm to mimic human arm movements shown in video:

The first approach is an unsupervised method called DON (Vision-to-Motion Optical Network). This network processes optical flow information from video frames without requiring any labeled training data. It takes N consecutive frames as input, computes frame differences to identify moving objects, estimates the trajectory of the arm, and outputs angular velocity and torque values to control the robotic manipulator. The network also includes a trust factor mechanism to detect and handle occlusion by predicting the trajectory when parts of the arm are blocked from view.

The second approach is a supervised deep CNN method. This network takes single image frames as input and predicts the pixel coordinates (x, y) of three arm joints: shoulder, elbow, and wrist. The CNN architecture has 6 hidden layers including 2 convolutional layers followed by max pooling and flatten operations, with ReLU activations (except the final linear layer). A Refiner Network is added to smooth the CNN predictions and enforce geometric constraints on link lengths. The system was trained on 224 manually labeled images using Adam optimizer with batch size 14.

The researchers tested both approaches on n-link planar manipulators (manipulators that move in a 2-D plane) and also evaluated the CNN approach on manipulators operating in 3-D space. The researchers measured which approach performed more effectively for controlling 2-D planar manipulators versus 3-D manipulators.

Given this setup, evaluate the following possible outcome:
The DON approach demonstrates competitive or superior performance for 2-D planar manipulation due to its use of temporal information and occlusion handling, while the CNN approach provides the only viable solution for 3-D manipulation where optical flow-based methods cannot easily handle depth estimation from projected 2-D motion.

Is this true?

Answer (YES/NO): NO